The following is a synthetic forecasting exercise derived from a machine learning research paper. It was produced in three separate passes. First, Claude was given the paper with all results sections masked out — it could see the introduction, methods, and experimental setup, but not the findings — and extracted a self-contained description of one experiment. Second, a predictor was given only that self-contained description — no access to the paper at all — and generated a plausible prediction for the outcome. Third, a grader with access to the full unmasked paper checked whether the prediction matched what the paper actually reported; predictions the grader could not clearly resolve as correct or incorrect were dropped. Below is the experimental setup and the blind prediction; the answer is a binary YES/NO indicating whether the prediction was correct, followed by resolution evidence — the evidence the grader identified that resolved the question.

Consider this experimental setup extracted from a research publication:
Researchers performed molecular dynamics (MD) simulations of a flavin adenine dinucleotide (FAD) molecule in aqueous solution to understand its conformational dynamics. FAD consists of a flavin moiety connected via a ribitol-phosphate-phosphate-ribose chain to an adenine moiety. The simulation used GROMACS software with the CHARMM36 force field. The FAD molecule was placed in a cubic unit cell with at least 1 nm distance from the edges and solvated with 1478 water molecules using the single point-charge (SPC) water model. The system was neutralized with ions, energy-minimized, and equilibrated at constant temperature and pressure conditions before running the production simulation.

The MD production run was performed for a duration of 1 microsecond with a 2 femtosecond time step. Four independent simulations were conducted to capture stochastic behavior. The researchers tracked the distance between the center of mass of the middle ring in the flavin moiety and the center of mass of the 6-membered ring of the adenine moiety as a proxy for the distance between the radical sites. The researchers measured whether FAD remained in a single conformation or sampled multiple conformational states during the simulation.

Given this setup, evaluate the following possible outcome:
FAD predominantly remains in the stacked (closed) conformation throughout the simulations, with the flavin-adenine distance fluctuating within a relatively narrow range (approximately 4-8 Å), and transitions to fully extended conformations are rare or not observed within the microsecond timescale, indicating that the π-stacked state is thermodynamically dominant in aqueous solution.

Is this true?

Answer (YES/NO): NO